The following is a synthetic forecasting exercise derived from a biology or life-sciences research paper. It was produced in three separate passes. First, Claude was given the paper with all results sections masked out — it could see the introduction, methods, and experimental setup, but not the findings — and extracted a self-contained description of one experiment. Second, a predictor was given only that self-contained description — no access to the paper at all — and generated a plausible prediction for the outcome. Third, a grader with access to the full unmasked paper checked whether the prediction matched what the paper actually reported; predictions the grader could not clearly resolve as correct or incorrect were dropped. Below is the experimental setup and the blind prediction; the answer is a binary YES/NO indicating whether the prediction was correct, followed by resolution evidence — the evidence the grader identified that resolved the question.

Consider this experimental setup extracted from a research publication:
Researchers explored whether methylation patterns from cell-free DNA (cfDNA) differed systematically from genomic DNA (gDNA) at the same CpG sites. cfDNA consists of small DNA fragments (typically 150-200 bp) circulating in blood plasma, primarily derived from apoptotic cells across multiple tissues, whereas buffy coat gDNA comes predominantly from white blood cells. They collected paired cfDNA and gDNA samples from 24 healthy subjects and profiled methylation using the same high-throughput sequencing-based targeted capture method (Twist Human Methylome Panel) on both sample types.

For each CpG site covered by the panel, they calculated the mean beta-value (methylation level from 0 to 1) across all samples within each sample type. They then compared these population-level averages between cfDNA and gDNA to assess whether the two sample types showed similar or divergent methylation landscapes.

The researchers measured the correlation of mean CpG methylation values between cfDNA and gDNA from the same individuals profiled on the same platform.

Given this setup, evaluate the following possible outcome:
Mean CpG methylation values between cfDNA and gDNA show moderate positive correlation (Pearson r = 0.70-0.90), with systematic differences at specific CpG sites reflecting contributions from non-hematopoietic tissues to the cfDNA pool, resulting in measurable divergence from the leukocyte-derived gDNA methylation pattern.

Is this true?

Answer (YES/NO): NO